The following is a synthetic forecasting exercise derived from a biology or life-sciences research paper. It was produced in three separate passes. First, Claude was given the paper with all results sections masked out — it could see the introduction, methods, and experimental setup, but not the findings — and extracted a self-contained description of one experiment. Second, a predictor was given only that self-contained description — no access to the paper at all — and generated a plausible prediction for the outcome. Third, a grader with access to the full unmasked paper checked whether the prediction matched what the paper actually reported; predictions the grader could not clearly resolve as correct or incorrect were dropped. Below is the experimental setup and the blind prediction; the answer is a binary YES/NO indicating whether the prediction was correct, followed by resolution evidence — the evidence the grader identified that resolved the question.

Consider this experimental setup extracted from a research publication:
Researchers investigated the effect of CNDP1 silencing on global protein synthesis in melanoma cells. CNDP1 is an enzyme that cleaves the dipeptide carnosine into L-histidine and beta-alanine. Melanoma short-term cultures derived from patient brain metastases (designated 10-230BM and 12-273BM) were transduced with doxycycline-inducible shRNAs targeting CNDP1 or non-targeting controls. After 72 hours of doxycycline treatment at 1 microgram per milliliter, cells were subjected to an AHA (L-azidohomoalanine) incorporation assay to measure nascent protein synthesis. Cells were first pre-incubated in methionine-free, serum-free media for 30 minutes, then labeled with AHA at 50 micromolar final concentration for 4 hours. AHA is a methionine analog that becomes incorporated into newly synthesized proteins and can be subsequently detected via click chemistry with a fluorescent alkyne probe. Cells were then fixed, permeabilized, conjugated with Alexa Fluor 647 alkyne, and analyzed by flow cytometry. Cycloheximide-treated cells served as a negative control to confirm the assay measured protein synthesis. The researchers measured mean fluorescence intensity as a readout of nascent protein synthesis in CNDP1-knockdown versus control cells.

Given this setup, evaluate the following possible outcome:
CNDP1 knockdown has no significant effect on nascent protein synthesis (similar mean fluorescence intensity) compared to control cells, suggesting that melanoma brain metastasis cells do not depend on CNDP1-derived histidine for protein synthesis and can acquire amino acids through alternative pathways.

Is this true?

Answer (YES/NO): NO